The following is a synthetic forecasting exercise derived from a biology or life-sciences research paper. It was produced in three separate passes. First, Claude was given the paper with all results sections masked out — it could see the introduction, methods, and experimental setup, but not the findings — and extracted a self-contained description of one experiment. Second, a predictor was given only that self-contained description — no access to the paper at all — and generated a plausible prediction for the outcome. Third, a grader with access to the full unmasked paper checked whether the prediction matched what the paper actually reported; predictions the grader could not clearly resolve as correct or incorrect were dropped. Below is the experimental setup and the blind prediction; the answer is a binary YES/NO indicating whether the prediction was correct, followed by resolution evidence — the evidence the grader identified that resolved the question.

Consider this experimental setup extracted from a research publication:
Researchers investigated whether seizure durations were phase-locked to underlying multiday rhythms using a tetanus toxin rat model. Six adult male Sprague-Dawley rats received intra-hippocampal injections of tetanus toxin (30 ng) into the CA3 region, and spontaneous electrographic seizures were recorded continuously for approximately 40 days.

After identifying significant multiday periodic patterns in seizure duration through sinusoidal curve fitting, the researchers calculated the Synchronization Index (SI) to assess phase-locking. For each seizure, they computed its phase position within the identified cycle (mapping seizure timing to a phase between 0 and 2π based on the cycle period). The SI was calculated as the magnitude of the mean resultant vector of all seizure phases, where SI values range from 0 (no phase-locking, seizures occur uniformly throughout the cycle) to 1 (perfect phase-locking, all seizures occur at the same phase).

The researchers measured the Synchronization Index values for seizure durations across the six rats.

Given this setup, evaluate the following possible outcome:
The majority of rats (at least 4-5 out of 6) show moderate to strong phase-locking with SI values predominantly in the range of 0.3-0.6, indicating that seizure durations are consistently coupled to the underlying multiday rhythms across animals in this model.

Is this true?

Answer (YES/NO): NO